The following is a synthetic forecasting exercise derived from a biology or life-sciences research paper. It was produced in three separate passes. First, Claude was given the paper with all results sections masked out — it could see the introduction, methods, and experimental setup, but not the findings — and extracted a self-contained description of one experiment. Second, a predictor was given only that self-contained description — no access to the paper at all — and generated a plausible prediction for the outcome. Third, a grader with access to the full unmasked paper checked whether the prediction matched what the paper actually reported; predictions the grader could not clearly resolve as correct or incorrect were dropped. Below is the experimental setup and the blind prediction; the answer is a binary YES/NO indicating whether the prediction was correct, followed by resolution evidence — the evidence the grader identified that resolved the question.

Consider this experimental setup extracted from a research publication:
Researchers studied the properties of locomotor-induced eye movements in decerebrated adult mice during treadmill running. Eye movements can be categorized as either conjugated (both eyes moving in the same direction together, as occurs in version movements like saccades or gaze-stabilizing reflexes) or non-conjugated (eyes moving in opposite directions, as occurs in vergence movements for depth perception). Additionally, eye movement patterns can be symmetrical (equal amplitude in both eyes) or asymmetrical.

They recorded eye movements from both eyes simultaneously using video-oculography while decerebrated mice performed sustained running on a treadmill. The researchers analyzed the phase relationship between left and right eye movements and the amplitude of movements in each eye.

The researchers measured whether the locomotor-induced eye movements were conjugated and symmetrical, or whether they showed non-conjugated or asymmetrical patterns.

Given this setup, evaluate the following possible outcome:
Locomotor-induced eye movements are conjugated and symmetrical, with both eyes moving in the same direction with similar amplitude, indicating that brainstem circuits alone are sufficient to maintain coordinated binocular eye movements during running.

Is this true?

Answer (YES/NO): YES